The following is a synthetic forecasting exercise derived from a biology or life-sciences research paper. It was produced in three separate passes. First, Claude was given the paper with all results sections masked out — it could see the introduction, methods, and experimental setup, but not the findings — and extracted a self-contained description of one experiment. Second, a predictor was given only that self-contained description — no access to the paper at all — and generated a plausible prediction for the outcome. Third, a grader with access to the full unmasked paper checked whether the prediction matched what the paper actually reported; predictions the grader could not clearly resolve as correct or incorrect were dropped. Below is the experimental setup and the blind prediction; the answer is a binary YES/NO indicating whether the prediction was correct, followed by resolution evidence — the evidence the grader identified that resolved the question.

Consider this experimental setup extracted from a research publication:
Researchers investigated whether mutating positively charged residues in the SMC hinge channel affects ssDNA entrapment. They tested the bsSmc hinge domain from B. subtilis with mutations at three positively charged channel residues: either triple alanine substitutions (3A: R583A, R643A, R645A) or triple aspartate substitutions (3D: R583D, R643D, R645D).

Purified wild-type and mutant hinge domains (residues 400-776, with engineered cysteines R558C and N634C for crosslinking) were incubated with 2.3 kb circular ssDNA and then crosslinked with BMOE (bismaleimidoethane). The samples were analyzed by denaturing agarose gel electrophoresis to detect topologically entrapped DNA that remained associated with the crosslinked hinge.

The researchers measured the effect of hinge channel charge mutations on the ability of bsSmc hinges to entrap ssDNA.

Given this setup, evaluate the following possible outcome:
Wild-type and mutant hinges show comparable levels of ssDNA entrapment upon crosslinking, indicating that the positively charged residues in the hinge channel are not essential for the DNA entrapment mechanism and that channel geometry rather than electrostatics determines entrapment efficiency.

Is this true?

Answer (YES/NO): NO